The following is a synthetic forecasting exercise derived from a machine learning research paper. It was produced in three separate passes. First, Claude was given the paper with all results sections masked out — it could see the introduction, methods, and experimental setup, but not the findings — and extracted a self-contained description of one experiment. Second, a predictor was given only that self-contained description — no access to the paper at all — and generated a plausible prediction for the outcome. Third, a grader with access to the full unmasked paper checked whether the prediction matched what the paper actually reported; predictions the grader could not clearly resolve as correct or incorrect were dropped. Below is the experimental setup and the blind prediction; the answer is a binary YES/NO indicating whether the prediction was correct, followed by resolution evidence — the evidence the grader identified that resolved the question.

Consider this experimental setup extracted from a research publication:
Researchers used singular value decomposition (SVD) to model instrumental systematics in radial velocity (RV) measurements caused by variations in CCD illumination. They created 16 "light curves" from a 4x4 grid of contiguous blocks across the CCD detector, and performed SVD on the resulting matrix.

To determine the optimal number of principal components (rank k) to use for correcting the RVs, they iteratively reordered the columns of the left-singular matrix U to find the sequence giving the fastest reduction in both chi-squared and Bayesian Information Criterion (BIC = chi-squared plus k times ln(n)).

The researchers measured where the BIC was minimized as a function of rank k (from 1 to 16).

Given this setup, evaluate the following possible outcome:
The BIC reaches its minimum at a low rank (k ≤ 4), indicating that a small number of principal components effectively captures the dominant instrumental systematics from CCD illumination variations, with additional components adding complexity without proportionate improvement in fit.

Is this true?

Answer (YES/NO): NO